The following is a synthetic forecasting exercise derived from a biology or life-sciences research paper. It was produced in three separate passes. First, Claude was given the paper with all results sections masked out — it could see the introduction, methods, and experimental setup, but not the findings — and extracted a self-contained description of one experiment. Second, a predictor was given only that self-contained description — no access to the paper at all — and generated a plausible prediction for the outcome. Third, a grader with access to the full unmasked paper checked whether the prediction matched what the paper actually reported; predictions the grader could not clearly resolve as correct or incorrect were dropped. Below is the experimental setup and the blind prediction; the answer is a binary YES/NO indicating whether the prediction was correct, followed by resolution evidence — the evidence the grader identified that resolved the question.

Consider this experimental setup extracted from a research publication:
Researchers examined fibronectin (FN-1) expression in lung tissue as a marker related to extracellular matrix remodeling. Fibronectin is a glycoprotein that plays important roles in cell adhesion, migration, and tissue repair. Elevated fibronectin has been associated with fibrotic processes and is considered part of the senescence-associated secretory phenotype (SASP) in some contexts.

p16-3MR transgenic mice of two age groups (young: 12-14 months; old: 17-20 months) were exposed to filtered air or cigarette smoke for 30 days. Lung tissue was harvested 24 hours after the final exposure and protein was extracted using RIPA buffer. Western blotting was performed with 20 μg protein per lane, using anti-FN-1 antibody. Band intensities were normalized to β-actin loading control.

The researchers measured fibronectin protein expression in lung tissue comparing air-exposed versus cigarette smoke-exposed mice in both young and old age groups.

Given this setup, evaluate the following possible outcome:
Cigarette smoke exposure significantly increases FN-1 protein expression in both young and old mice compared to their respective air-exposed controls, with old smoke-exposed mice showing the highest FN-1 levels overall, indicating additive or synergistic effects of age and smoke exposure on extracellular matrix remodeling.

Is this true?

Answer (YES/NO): NO